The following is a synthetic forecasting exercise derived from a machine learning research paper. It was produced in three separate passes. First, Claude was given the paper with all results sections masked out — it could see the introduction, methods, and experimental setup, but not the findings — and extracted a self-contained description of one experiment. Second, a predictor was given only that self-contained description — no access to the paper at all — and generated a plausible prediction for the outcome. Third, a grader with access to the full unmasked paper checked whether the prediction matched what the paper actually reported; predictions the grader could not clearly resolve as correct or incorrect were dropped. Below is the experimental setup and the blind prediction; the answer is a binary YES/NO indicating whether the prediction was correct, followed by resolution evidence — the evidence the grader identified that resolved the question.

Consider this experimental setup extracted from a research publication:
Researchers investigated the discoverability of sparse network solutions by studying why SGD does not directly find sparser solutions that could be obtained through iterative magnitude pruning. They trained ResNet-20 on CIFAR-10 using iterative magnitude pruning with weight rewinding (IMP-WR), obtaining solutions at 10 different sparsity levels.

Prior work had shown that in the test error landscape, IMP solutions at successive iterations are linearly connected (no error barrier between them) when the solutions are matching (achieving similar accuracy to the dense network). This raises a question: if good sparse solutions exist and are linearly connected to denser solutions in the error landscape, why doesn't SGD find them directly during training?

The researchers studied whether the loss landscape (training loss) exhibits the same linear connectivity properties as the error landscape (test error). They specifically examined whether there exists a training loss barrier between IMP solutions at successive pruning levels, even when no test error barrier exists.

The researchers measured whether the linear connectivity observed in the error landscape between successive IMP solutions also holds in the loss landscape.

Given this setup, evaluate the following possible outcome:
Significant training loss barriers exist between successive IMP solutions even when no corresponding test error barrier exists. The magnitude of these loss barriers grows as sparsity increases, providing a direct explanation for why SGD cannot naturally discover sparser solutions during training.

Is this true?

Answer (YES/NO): NO